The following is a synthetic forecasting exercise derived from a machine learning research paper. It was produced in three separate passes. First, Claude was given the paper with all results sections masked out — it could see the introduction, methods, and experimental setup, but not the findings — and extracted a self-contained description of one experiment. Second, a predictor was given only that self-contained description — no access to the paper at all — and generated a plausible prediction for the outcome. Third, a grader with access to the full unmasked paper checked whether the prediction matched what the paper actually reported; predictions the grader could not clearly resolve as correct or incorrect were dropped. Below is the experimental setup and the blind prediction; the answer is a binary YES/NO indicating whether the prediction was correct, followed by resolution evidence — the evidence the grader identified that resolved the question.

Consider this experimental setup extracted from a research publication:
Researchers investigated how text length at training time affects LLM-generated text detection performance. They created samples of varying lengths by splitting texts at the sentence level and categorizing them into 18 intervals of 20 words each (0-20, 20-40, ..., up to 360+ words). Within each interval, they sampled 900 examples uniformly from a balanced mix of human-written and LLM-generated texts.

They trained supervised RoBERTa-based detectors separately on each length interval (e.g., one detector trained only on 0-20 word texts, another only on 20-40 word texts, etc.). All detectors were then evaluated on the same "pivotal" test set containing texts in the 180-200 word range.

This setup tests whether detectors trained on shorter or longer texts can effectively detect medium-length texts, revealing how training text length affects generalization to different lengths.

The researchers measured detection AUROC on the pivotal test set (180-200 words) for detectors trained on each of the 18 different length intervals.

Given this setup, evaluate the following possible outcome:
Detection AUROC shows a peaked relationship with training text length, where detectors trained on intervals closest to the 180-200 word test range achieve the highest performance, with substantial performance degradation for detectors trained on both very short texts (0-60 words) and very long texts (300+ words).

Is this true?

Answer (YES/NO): NO